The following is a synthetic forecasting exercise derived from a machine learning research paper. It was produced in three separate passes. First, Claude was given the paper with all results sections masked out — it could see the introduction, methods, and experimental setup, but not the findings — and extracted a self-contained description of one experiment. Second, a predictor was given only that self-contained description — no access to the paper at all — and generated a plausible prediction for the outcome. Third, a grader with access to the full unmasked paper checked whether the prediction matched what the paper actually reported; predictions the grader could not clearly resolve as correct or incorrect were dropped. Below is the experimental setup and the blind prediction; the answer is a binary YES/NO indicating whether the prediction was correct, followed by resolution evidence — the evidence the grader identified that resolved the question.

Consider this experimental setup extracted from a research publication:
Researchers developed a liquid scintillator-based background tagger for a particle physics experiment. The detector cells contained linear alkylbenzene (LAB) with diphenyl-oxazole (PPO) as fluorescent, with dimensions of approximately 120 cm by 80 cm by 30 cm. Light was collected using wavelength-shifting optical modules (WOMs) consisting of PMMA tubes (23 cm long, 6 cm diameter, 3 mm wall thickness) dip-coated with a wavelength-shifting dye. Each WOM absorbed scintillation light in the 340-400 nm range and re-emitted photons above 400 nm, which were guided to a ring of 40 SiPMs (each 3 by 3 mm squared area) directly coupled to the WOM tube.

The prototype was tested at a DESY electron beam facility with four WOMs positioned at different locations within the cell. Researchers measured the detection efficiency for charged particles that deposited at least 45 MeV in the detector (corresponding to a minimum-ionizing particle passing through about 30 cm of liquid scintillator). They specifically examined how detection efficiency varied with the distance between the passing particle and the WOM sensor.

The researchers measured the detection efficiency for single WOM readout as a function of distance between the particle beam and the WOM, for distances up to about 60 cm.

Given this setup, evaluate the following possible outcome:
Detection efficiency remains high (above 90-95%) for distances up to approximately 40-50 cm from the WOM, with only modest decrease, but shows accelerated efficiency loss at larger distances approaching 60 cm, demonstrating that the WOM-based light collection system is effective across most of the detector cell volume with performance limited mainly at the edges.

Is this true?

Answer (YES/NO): NO